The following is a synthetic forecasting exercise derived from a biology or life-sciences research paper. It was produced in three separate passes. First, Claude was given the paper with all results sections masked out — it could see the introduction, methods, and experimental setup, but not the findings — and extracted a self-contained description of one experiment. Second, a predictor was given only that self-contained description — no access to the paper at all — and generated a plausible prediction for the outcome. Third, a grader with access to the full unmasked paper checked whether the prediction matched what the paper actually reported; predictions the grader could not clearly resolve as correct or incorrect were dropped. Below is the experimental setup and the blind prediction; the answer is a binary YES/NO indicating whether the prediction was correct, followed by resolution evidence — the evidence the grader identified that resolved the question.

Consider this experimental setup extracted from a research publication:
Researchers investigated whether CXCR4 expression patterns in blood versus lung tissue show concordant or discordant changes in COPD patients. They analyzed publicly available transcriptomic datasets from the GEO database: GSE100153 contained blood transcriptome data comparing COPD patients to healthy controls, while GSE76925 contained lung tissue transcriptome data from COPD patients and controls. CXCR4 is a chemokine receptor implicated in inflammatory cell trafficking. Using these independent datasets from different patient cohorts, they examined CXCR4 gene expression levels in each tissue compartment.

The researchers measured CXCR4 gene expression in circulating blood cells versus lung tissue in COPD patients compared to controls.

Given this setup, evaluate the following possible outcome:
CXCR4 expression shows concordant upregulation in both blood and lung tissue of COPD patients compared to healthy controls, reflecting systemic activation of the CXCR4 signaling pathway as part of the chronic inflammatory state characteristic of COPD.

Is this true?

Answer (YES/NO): NO